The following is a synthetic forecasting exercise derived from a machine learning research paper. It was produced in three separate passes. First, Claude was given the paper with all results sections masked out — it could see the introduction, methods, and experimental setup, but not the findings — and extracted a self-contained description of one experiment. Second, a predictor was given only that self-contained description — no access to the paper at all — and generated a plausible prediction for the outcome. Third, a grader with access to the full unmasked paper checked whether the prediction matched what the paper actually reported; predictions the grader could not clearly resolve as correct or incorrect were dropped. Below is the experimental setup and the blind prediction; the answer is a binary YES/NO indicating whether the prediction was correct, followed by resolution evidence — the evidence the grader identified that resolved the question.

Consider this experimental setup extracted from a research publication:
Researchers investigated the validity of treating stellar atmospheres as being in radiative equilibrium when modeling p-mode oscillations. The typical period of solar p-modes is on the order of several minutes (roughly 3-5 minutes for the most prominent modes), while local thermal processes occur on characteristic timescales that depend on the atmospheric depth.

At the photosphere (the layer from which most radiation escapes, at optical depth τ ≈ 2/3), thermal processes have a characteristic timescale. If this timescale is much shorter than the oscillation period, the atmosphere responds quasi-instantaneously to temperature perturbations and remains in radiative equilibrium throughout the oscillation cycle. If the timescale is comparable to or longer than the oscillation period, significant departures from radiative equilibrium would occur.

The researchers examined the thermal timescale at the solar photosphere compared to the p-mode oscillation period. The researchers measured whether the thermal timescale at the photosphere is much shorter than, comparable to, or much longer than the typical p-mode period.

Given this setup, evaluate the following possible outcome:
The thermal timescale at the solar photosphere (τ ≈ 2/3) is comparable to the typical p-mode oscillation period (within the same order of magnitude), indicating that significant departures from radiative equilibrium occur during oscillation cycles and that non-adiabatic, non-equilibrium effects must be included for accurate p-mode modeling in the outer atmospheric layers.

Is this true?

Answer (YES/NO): NO